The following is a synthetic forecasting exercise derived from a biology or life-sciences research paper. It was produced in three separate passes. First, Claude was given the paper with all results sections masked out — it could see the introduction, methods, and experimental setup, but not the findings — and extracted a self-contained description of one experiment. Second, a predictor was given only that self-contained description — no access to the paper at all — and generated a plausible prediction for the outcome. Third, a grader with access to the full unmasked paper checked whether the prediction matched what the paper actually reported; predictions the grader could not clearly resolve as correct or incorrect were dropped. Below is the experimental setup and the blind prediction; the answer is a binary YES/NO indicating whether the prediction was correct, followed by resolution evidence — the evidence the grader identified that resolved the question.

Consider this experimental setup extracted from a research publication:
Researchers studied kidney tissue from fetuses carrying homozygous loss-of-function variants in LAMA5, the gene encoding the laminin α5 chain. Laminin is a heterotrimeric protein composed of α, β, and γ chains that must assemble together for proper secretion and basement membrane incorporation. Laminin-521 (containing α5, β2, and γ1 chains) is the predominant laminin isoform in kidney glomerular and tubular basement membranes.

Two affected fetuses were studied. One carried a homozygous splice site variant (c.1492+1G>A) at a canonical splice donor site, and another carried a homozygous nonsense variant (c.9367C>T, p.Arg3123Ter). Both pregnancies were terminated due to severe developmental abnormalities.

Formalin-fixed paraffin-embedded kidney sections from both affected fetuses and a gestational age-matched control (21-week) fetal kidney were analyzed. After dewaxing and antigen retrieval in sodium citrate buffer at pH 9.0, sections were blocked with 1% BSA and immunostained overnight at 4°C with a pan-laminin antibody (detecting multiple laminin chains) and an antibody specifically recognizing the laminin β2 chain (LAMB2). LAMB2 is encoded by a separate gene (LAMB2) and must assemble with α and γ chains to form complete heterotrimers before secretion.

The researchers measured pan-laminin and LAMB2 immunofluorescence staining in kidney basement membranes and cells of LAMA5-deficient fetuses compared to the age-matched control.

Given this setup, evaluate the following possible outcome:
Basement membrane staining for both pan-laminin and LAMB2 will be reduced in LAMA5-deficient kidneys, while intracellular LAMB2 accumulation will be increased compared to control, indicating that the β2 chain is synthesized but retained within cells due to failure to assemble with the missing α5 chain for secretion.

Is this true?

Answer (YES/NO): NO